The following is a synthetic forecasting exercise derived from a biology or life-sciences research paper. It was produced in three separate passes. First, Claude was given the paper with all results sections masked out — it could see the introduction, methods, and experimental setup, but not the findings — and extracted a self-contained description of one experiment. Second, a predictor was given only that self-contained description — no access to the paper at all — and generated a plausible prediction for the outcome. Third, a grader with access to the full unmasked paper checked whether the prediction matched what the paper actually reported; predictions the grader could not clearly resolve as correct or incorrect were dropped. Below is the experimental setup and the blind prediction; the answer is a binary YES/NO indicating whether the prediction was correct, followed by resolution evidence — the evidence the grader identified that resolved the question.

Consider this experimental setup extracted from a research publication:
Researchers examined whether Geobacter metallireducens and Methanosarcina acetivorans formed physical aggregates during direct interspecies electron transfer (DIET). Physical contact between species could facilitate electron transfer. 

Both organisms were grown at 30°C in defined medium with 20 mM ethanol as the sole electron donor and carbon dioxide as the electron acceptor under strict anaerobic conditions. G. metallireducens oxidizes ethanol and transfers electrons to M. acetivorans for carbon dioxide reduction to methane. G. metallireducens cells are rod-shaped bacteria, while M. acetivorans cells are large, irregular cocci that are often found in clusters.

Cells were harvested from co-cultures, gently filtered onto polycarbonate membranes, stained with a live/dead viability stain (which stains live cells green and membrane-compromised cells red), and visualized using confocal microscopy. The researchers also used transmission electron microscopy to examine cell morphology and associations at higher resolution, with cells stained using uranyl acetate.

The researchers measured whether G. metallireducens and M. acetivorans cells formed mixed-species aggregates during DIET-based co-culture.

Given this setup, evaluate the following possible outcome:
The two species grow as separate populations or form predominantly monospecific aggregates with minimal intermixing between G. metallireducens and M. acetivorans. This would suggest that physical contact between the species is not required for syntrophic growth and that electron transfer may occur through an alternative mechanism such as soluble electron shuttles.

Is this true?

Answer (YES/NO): NO